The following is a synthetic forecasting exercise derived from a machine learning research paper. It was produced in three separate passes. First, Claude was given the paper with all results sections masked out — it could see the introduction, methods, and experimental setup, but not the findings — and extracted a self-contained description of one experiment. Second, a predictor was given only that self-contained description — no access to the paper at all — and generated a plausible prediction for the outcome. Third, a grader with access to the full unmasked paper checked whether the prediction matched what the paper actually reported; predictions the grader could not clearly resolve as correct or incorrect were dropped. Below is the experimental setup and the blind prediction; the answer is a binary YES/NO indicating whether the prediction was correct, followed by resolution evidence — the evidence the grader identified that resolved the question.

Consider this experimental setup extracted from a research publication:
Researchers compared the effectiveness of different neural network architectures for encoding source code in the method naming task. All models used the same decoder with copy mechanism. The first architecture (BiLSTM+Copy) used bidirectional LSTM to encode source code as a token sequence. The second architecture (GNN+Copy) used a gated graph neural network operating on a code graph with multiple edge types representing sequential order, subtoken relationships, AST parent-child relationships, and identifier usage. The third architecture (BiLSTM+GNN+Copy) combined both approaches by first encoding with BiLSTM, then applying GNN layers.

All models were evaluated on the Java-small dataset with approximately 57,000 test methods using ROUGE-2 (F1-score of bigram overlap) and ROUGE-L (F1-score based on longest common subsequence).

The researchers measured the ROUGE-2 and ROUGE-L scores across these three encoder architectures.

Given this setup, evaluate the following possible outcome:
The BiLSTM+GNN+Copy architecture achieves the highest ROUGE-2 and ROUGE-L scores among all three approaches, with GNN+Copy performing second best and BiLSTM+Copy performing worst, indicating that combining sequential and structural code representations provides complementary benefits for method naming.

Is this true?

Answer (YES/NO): YES